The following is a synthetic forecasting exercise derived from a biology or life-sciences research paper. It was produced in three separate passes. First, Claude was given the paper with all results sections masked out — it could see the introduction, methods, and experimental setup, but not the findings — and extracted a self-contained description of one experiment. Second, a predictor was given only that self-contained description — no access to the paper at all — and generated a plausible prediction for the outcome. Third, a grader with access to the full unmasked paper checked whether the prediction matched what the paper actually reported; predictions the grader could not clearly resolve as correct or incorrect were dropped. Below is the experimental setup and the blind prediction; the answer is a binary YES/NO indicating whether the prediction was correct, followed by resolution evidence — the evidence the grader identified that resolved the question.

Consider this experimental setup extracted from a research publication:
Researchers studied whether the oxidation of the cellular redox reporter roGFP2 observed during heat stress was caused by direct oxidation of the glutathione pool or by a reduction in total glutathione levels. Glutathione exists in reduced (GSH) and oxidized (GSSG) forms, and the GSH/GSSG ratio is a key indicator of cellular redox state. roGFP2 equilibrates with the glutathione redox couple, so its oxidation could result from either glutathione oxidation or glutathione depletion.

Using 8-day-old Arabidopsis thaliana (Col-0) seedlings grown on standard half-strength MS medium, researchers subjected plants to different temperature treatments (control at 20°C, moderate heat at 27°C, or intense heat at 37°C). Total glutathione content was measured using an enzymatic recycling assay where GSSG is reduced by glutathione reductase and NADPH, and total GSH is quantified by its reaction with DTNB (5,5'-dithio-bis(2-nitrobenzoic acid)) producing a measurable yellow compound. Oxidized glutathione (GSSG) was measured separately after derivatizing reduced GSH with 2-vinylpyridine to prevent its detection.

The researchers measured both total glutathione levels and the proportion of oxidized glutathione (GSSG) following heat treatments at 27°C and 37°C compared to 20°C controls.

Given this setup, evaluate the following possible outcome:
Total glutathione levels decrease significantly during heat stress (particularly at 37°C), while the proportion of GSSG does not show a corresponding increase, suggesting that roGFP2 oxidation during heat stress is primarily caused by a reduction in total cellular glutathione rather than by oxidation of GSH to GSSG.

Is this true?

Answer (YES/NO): YES